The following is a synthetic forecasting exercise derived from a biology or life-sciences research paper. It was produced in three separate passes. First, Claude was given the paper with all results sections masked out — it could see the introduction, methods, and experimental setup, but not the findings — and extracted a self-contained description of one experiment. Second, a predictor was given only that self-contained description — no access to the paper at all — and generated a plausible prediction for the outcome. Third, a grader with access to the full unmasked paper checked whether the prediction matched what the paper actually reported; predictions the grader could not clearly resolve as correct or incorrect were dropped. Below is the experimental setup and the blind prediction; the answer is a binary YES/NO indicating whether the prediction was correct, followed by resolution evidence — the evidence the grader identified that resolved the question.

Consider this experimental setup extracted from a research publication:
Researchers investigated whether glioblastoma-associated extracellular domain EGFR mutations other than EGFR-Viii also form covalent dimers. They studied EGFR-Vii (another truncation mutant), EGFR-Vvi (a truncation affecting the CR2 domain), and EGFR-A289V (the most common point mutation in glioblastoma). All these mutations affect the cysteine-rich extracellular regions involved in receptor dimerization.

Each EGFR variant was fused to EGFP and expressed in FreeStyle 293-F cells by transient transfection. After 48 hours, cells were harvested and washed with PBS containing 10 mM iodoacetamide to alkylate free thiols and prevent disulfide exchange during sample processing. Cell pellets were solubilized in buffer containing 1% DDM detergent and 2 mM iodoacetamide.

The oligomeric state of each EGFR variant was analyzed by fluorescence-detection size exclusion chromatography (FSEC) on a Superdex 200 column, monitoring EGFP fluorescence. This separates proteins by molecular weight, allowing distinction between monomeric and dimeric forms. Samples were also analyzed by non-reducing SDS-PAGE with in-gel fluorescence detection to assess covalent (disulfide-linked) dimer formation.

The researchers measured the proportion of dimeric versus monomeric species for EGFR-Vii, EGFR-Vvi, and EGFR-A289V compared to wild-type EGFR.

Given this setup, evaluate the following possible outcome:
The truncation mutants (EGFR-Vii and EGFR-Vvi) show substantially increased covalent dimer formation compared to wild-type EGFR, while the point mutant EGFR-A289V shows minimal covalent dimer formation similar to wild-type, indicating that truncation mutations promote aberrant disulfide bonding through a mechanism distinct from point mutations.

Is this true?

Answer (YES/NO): NO